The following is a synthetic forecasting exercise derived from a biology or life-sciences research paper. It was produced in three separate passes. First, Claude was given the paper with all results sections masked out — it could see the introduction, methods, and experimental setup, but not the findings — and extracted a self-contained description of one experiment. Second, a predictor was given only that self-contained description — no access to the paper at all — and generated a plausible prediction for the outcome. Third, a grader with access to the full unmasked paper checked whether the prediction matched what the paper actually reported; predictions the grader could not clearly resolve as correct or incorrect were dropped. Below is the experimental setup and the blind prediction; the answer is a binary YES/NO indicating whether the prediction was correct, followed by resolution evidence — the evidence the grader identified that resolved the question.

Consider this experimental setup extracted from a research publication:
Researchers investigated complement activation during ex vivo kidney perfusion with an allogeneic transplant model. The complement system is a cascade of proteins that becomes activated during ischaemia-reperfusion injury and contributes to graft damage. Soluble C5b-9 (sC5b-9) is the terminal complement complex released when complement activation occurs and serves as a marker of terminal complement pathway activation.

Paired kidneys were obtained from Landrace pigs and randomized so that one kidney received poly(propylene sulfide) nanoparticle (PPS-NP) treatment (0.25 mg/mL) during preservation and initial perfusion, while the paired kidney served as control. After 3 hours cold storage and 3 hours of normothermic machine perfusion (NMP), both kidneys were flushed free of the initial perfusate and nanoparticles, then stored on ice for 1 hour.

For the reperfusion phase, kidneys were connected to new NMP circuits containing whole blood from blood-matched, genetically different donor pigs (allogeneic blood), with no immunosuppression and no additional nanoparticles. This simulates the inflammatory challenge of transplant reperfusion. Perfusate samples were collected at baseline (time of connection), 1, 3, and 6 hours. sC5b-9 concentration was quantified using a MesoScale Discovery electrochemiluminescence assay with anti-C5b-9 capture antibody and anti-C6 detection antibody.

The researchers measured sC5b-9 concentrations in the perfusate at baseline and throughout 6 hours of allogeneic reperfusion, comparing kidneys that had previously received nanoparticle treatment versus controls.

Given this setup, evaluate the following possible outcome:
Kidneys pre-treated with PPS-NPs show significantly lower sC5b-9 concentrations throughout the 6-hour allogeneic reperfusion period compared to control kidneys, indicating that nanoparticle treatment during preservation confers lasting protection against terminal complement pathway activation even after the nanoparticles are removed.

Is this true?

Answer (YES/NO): NO